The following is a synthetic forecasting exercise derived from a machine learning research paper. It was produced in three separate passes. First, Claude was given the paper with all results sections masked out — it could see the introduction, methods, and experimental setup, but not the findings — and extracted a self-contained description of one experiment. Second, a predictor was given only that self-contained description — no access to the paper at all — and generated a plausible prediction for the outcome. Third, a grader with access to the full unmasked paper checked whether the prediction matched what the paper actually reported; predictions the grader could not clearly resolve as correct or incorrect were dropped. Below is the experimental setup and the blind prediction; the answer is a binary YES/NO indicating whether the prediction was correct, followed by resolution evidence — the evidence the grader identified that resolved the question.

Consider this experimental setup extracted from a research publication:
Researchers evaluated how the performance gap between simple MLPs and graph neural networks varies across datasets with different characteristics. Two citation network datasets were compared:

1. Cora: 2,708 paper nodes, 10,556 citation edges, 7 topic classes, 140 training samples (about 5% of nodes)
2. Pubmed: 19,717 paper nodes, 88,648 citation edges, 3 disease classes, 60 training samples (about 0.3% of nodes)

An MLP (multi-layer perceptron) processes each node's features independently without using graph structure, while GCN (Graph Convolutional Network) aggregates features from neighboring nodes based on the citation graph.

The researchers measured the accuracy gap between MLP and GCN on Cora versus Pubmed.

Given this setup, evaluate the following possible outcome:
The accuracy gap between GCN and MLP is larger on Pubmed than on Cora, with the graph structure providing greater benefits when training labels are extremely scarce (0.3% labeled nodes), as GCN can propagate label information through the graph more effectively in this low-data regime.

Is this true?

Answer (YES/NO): NO